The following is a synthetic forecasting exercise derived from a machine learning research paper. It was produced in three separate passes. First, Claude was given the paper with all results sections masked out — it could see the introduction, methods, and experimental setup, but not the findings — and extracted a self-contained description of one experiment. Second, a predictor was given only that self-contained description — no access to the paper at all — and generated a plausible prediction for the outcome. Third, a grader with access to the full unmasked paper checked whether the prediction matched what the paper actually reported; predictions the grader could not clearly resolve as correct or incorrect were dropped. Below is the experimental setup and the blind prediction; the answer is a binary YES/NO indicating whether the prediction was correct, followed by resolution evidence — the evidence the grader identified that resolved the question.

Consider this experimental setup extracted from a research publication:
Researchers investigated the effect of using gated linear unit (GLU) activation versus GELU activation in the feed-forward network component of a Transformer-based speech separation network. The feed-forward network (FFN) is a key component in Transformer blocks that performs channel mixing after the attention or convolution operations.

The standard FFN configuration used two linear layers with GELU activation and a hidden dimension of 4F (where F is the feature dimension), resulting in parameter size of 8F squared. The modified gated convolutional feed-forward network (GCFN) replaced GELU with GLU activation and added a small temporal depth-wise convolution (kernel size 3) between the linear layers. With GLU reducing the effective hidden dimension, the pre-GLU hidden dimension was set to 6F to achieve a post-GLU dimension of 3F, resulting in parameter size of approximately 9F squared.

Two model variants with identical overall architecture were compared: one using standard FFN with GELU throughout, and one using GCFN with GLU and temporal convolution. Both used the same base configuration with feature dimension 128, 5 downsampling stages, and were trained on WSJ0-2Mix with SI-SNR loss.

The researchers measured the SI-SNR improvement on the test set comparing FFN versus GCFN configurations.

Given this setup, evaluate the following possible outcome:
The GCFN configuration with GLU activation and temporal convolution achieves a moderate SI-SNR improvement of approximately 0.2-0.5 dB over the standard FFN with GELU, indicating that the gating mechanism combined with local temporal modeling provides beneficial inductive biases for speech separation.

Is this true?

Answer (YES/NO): NO